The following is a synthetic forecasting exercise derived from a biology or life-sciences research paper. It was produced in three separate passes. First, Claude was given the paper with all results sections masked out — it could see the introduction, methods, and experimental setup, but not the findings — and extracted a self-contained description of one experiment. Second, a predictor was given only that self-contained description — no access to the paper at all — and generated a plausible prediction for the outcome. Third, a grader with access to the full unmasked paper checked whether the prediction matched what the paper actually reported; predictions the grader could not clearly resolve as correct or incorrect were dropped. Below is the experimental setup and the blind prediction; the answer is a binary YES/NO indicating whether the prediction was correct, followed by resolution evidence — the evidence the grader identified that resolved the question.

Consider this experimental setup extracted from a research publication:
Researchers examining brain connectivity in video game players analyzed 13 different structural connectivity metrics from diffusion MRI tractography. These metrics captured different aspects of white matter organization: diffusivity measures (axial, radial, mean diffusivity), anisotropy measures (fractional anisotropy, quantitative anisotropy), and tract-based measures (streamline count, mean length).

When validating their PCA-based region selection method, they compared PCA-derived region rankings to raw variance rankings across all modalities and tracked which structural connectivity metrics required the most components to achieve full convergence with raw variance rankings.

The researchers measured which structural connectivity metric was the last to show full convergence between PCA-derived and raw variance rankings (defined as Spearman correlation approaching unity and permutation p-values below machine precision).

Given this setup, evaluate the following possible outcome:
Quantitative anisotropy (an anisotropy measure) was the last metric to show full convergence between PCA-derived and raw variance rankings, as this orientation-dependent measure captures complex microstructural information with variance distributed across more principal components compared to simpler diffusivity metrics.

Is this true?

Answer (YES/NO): NO